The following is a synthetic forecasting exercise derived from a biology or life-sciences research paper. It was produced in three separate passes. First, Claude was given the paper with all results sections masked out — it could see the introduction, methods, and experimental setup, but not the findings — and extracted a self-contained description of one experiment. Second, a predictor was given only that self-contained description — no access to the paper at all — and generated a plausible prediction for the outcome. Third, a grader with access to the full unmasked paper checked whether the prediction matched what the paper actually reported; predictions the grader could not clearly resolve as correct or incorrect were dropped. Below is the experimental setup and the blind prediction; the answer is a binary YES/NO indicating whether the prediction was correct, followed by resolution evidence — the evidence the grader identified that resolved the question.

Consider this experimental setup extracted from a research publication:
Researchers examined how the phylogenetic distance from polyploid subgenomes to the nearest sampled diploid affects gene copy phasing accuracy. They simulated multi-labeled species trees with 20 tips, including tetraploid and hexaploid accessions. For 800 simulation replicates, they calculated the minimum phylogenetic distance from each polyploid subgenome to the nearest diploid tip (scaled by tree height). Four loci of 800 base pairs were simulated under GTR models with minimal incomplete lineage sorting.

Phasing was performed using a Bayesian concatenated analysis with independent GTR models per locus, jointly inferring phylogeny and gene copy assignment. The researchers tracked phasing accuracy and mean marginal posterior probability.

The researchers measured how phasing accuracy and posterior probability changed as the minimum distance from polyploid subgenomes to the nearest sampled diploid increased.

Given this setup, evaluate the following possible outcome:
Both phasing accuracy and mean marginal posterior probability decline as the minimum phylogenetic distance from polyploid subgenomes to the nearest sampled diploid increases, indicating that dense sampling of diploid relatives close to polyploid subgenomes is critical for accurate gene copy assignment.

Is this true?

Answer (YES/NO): YES